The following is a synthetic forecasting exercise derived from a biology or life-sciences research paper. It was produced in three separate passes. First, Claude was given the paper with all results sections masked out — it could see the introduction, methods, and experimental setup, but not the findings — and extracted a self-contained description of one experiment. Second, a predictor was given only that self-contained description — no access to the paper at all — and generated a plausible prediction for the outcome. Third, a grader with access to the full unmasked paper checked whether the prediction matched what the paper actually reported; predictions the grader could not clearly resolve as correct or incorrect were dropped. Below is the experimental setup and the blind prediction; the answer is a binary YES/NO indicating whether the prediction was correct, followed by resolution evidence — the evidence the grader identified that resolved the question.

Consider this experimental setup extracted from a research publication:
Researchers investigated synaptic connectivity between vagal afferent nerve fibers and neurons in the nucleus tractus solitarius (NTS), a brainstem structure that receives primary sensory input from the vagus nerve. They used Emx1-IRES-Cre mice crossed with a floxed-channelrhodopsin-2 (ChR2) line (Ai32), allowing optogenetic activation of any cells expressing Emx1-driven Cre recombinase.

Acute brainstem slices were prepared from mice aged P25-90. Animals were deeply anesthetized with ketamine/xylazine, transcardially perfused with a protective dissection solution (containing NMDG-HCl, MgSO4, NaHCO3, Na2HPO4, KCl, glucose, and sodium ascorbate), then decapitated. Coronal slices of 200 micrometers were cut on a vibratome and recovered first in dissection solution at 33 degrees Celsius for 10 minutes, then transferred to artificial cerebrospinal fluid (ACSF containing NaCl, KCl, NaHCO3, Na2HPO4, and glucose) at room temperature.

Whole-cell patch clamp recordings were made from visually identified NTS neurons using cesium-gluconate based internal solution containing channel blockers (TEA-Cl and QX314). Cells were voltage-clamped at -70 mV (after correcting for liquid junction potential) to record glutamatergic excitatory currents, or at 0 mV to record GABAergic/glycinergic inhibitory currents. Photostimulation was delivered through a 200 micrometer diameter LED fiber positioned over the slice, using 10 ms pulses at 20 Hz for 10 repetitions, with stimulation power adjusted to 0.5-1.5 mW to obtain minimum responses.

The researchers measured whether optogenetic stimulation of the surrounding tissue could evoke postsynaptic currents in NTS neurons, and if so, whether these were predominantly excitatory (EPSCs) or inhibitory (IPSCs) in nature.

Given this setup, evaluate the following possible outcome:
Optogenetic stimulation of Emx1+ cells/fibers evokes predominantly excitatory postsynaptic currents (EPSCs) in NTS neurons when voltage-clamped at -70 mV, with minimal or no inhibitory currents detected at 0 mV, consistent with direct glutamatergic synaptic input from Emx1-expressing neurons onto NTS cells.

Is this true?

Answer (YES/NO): YES